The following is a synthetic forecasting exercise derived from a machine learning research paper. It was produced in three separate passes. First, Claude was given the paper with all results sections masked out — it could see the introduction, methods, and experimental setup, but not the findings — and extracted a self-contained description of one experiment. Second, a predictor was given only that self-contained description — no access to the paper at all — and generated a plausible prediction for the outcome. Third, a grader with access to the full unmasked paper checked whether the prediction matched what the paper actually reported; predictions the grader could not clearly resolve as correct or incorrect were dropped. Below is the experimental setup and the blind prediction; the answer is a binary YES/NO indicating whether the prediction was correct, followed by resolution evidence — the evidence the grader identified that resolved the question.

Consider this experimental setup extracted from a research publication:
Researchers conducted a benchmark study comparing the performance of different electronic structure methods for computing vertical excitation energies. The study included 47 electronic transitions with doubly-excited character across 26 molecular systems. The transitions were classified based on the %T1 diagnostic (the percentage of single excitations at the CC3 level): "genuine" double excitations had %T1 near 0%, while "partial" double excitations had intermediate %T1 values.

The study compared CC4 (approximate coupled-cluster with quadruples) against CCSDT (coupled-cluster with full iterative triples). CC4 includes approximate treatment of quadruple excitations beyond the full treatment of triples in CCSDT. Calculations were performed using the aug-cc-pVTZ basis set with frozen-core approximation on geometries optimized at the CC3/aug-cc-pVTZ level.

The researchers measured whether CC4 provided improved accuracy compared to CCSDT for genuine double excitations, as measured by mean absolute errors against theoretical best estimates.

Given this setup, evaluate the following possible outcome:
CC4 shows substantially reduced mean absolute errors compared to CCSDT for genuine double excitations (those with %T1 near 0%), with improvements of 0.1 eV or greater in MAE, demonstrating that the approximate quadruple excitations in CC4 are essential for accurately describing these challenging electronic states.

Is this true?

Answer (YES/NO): YES